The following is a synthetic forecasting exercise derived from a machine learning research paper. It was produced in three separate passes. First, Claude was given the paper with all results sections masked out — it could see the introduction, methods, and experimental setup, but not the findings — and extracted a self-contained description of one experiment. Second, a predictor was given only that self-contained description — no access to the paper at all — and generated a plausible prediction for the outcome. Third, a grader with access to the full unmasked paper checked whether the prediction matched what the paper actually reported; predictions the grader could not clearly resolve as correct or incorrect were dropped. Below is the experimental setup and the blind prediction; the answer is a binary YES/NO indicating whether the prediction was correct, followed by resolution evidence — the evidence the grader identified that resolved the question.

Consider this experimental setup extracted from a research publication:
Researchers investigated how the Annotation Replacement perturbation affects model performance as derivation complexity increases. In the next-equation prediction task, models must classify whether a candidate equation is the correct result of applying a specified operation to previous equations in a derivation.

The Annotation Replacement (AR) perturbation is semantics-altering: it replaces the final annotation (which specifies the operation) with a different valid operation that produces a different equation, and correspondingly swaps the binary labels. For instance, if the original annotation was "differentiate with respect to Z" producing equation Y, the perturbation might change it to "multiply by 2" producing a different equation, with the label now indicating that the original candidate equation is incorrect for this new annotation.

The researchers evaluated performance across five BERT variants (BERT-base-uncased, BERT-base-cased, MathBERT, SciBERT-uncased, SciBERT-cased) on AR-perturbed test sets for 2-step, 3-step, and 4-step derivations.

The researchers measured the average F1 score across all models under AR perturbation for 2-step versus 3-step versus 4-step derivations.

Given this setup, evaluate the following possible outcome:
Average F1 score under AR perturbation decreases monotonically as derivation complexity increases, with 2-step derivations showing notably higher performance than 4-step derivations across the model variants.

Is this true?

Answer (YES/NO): YES